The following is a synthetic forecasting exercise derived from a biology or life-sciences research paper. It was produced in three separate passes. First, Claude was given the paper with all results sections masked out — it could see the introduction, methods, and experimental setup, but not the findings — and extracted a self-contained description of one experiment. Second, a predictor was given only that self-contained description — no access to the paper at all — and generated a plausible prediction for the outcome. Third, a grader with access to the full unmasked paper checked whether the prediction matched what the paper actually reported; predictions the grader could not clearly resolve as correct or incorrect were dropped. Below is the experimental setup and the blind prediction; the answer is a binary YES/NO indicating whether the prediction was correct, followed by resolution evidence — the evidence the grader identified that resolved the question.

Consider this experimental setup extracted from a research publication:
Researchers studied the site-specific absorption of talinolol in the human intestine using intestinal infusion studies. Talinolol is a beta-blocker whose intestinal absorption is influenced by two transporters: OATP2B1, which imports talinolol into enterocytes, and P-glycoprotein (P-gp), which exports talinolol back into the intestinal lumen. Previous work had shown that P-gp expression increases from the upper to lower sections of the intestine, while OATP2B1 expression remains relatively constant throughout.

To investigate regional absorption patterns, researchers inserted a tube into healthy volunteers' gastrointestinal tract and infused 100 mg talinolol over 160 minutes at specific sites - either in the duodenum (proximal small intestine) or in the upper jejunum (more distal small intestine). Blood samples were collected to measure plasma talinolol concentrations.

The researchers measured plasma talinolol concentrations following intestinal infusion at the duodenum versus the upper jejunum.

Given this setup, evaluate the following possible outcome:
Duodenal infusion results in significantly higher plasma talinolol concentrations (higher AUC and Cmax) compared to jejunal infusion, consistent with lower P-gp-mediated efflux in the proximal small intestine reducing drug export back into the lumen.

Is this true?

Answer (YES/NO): YES